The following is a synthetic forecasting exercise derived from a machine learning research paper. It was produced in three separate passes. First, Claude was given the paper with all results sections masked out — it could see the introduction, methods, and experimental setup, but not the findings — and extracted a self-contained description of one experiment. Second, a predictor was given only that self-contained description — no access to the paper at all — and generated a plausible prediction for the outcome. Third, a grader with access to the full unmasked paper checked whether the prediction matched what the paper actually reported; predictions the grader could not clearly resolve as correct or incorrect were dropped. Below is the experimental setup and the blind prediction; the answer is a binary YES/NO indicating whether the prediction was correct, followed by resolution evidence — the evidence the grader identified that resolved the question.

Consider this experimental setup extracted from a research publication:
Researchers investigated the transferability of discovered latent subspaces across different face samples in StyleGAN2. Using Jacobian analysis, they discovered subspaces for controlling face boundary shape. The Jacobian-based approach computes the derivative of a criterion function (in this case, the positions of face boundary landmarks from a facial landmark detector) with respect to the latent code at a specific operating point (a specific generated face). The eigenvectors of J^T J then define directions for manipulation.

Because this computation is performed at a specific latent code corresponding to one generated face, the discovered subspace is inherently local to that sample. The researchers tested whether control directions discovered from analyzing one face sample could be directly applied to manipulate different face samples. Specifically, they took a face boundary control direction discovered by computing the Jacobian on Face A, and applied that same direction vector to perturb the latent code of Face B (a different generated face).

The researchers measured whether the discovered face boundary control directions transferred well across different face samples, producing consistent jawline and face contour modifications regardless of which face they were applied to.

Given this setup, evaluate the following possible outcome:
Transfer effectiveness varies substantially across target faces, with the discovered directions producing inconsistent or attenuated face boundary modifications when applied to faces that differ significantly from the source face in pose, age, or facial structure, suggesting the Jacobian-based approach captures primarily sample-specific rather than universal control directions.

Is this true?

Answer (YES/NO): NO